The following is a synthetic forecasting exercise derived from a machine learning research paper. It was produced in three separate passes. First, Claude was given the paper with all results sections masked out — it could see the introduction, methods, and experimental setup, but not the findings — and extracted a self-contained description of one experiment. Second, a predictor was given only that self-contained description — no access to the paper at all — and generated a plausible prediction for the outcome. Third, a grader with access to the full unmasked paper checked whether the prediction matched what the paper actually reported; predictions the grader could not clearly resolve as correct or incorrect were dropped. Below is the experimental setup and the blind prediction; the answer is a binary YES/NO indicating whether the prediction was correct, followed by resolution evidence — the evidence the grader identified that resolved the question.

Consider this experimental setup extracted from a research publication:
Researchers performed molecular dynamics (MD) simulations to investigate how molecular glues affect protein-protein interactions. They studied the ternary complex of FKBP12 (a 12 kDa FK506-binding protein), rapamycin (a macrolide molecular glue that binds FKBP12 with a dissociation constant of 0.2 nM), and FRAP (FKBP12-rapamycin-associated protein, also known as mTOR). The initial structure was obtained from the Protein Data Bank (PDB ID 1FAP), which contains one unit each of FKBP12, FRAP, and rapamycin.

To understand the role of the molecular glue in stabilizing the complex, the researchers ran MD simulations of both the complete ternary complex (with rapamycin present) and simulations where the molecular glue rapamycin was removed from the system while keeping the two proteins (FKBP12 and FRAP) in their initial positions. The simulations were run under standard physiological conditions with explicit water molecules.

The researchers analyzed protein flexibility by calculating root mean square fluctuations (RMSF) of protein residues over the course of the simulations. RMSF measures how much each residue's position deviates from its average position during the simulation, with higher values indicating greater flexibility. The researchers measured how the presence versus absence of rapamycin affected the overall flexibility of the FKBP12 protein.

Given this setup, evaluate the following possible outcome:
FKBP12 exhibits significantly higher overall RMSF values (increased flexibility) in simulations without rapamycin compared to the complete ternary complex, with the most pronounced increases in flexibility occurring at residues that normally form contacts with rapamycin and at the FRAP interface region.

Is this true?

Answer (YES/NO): NO